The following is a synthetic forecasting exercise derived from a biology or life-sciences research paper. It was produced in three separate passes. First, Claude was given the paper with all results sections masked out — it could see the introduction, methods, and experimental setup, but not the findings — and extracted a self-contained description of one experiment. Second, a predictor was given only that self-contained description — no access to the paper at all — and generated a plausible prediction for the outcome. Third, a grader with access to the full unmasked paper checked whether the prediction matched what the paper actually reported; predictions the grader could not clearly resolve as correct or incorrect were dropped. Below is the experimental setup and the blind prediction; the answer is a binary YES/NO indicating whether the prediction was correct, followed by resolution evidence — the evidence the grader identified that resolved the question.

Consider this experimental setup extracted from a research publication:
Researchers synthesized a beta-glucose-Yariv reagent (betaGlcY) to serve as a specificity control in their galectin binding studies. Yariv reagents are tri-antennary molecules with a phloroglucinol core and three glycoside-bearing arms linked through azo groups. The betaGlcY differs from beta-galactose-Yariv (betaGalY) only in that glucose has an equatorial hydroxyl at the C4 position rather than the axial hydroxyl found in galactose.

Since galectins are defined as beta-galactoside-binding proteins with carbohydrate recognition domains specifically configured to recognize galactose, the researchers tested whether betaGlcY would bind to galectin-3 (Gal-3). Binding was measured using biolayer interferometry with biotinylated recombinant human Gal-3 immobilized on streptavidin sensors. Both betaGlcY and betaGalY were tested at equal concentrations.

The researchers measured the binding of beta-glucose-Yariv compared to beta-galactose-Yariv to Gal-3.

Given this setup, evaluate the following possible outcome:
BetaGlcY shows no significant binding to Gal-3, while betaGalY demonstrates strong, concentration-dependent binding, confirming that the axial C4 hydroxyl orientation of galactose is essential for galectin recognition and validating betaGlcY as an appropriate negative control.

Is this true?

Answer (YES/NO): YES